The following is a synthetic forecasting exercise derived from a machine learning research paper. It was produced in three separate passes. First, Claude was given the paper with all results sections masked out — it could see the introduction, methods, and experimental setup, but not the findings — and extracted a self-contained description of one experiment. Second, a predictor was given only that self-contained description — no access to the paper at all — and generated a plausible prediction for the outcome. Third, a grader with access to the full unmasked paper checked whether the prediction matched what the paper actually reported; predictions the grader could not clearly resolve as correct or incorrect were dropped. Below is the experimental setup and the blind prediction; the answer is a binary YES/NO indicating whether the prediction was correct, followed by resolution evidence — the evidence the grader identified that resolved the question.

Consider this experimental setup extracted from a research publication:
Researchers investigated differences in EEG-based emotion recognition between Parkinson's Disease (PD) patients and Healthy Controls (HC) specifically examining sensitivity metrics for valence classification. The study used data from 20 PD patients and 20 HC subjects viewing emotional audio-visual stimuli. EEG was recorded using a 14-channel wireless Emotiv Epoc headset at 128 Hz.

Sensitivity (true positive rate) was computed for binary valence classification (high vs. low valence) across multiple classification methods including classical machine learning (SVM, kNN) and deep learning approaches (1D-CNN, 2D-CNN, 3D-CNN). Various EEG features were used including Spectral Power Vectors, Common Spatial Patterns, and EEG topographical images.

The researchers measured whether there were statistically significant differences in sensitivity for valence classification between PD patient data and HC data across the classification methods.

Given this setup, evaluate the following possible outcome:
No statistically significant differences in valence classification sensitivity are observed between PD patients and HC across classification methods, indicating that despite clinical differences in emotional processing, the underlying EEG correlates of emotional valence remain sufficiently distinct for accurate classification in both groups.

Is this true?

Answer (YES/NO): NO